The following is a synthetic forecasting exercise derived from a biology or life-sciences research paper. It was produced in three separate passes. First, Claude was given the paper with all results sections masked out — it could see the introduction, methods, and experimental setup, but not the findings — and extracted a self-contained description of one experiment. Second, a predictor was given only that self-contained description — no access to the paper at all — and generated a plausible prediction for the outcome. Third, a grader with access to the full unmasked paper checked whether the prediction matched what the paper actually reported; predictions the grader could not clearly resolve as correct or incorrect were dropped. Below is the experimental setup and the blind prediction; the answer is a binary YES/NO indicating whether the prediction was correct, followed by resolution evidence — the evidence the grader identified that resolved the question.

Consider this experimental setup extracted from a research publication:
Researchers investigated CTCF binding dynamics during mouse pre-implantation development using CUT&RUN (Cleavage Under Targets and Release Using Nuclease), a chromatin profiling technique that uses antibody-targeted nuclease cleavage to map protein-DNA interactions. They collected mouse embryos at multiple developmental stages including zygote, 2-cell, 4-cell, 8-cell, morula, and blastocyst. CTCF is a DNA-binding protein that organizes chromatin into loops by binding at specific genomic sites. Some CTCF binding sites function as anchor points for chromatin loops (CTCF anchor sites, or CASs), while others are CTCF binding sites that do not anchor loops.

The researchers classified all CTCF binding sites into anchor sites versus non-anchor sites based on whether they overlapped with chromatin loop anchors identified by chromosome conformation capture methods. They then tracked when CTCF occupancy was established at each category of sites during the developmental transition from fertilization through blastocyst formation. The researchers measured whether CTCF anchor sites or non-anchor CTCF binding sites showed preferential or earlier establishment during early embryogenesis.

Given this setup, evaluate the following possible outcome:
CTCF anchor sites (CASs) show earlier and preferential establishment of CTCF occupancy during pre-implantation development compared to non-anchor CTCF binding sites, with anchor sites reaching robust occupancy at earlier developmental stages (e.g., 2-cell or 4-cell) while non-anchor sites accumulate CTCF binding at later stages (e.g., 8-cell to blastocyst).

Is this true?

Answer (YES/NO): YES